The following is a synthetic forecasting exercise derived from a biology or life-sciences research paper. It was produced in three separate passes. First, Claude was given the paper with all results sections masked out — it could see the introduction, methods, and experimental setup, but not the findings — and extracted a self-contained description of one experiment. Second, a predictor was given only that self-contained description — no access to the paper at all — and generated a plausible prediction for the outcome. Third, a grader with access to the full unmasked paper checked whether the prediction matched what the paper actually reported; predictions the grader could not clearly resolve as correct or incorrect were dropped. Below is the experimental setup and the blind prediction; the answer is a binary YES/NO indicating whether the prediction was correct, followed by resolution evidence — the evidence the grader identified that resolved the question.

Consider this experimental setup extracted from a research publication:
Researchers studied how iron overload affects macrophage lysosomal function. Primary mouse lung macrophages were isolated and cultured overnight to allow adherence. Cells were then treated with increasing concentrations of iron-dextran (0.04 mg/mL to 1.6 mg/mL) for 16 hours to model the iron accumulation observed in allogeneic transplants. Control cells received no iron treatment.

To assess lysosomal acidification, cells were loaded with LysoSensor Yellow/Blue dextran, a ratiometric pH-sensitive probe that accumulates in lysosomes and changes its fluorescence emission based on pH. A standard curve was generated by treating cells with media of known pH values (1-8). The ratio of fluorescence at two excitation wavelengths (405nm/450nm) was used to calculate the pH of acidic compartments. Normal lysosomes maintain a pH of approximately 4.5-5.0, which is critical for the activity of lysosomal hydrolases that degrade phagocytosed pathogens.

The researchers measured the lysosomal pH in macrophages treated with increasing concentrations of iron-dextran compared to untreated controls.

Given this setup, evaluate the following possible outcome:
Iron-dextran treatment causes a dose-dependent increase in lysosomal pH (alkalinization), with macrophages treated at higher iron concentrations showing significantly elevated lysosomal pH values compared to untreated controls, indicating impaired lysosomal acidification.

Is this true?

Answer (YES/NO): YES